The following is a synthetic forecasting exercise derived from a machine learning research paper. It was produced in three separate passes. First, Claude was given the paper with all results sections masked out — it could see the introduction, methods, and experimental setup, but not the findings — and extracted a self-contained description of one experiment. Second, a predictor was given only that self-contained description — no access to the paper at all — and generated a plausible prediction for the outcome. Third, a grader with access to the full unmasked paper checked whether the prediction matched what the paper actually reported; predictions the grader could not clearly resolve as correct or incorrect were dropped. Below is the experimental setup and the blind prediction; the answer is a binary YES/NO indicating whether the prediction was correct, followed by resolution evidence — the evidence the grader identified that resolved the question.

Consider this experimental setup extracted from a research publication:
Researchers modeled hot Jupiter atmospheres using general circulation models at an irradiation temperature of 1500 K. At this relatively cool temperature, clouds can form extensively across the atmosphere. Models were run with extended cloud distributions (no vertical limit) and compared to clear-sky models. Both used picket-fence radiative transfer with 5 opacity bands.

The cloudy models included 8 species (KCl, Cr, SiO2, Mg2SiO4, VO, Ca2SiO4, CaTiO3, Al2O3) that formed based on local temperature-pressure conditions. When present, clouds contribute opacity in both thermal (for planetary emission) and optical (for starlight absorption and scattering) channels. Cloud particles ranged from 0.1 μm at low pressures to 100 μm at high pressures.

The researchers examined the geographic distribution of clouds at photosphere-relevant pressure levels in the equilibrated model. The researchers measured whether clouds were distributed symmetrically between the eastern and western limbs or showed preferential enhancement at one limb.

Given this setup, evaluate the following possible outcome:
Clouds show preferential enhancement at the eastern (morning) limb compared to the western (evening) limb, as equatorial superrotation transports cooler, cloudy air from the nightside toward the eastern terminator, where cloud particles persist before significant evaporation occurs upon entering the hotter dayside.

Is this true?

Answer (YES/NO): NO